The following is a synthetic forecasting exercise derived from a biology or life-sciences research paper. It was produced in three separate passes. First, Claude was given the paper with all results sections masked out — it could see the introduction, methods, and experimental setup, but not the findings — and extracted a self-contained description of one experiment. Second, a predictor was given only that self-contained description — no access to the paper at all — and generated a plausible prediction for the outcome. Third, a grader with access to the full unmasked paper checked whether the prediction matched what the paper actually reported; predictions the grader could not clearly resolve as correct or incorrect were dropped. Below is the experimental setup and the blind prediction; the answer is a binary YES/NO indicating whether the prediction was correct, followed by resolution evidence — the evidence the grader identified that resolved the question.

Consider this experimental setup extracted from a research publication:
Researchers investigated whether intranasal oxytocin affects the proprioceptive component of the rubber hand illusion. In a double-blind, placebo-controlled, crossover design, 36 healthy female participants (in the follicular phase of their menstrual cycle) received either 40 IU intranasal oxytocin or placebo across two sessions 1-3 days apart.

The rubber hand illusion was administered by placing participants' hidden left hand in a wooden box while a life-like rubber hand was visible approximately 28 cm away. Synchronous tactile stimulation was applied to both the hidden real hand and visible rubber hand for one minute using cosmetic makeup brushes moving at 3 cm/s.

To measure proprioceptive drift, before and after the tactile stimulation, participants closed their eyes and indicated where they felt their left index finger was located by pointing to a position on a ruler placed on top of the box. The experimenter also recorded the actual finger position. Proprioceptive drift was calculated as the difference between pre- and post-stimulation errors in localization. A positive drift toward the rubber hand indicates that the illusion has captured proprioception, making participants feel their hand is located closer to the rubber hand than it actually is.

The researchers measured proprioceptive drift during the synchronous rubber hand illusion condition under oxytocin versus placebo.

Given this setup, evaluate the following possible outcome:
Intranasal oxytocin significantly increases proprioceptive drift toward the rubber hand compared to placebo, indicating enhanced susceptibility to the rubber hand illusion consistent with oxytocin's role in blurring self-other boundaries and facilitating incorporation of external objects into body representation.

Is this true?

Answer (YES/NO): NO